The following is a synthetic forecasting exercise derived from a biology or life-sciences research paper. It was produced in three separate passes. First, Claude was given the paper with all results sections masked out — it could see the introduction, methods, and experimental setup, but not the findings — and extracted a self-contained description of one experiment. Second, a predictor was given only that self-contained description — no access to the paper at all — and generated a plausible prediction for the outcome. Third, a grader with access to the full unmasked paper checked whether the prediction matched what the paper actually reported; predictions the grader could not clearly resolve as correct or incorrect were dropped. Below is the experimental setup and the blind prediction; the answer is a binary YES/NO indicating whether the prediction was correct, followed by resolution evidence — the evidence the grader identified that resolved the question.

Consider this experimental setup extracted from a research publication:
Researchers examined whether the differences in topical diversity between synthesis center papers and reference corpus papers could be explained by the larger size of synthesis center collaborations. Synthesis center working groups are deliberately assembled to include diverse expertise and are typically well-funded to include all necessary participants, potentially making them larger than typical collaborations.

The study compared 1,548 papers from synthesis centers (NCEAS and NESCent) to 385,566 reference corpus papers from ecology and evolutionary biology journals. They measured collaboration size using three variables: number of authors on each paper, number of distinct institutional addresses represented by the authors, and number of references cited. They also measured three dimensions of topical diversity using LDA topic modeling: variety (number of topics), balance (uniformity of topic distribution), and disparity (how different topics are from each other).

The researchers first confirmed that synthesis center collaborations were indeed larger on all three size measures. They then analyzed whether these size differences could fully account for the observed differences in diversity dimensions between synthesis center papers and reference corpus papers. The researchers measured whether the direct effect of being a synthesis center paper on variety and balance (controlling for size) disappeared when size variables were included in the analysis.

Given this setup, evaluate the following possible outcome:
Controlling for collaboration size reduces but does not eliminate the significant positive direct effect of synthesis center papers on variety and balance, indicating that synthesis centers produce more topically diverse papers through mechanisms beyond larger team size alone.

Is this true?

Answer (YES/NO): YES